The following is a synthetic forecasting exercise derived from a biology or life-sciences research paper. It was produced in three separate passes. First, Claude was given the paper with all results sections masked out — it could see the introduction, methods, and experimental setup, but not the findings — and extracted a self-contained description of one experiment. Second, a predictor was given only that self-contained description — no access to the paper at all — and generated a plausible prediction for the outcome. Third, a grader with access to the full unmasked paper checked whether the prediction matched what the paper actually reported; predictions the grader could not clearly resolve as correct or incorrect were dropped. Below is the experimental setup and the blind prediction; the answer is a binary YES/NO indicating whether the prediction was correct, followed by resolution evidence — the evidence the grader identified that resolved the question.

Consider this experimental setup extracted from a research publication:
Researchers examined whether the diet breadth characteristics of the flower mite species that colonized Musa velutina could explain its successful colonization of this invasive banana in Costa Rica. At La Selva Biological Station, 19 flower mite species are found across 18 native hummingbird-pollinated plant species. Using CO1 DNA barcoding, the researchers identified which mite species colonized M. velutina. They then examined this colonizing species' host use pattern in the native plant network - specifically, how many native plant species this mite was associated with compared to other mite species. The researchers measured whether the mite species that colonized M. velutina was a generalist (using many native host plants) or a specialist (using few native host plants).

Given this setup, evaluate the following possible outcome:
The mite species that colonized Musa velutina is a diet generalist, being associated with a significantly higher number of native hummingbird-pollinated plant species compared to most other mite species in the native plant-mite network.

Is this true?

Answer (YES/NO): YES